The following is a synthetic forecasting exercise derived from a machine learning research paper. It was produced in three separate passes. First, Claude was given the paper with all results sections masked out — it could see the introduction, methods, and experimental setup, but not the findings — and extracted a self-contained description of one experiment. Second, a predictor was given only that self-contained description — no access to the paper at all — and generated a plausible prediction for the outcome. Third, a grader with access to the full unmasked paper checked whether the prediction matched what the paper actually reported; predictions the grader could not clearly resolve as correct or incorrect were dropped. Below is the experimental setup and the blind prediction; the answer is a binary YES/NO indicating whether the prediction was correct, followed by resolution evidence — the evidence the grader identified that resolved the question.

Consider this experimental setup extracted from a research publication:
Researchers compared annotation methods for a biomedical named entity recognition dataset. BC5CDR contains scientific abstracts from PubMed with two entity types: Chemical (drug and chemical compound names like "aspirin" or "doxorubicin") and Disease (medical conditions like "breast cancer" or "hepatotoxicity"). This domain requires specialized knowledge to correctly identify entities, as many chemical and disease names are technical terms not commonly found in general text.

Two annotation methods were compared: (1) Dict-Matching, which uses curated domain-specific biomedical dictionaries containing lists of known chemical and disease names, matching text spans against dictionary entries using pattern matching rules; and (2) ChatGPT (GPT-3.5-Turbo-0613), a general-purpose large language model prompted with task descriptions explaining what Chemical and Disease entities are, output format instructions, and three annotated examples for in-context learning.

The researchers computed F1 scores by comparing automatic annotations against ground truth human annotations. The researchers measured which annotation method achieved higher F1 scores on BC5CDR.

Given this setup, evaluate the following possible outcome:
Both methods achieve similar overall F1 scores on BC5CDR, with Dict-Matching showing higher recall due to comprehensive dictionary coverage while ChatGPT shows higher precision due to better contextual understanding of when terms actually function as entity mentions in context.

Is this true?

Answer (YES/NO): NO